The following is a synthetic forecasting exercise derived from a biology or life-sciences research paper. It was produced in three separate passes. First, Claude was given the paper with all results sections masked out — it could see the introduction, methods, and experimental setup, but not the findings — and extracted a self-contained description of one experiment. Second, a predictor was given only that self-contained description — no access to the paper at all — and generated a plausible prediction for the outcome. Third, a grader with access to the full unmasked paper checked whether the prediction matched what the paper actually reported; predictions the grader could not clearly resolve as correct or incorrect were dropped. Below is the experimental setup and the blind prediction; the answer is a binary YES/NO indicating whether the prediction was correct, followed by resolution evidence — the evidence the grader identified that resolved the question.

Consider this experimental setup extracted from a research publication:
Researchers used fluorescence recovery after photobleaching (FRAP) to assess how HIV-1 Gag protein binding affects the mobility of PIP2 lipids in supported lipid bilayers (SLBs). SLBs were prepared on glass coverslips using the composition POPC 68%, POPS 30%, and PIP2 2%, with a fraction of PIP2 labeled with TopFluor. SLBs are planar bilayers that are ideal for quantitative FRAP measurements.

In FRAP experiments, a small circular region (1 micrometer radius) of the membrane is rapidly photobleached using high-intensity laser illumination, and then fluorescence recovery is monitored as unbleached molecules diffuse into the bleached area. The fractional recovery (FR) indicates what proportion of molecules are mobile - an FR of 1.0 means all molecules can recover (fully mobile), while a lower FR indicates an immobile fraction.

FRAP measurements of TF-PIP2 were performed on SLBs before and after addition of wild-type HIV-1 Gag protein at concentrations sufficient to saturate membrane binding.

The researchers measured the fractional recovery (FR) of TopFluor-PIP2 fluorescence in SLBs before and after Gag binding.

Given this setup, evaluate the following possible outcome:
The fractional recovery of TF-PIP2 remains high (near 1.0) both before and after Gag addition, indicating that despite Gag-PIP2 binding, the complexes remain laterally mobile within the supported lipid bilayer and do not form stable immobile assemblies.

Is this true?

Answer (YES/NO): NO